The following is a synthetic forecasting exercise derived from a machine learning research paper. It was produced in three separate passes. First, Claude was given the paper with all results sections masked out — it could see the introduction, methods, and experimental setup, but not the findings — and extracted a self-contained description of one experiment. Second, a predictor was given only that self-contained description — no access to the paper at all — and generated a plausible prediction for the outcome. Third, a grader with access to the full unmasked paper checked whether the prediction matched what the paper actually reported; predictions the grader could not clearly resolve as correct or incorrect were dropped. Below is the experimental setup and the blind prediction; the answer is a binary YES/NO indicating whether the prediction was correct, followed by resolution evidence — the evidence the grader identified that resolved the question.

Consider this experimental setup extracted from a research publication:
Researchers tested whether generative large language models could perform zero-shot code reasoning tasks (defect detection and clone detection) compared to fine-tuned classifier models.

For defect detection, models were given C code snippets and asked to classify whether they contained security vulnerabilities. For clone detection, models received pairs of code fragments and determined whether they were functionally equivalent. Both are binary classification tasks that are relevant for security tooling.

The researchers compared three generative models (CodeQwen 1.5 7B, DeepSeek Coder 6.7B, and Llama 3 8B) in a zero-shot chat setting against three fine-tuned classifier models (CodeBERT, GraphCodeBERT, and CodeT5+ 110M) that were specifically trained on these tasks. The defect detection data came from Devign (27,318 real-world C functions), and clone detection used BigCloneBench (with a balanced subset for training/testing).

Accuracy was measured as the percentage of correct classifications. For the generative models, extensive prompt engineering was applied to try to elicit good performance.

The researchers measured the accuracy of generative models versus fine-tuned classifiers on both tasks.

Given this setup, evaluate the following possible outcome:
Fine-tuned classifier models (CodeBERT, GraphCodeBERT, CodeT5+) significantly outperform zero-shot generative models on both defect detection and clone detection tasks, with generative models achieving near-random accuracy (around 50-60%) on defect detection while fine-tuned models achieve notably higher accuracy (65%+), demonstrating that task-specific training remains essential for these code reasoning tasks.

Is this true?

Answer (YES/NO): NO